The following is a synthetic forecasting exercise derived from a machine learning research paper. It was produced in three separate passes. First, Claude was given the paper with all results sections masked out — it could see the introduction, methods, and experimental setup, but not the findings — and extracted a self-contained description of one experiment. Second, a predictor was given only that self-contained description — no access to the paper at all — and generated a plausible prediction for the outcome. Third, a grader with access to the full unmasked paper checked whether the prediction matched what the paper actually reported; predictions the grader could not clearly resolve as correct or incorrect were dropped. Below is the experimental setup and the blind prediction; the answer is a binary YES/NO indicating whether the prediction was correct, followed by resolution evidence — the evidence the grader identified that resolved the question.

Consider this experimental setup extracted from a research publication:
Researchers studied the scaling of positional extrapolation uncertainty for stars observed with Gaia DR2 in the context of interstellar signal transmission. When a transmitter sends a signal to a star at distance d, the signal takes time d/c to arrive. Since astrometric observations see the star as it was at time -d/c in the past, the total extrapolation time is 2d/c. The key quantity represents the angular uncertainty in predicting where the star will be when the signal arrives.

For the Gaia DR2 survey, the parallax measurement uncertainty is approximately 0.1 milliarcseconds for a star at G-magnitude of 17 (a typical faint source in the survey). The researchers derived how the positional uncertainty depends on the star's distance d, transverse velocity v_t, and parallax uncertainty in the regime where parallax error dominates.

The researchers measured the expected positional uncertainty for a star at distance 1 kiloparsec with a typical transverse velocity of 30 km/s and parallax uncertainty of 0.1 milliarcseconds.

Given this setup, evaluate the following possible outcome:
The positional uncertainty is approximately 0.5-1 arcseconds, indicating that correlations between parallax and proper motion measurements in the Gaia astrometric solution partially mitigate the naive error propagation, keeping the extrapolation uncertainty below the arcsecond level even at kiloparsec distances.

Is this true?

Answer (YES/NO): NO